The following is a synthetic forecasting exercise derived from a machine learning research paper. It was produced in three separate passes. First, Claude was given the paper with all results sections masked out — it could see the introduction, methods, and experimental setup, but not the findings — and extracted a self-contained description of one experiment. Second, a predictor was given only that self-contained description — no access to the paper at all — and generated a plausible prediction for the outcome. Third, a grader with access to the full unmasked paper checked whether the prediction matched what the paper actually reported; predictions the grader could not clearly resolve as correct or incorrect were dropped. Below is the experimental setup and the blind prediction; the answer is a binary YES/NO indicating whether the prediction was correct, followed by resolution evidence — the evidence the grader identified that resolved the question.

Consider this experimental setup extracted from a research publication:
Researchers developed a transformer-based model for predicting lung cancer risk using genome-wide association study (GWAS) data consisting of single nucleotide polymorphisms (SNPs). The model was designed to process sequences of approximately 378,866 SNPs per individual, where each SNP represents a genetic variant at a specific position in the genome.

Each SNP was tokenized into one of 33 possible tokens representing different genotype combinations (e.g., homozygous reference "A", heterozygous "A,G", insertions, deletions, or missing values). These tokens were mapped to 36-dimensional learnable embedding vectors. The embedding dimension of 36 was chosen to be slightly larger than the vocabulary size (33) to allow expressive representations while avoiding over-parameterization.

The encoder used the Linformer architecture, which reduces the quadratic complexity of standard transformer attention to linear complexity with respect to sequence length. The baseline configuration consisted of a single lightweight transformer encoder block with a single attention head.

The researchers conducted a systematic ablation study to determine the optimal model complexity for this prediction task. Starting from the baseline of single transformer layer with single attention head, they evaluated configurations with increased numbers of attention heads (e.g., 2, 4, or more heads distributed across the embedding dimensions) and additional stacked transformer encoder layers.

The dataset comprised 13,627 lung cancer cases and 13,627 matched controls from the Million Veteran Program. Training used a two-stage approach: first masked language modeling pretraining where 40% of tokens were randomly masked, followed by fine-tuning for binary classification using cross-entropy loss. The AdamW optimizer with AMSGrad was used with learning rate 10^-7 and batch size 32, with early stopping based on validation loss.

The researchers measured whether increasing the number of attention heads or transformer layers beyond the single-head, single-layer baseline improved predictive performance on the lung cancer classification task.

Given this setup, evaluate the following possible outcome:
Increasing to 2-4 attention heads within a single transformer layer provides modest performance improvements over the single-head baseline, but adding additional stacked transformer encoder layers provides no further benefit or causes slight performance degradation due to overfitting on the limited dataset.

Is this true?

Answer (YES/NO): NO